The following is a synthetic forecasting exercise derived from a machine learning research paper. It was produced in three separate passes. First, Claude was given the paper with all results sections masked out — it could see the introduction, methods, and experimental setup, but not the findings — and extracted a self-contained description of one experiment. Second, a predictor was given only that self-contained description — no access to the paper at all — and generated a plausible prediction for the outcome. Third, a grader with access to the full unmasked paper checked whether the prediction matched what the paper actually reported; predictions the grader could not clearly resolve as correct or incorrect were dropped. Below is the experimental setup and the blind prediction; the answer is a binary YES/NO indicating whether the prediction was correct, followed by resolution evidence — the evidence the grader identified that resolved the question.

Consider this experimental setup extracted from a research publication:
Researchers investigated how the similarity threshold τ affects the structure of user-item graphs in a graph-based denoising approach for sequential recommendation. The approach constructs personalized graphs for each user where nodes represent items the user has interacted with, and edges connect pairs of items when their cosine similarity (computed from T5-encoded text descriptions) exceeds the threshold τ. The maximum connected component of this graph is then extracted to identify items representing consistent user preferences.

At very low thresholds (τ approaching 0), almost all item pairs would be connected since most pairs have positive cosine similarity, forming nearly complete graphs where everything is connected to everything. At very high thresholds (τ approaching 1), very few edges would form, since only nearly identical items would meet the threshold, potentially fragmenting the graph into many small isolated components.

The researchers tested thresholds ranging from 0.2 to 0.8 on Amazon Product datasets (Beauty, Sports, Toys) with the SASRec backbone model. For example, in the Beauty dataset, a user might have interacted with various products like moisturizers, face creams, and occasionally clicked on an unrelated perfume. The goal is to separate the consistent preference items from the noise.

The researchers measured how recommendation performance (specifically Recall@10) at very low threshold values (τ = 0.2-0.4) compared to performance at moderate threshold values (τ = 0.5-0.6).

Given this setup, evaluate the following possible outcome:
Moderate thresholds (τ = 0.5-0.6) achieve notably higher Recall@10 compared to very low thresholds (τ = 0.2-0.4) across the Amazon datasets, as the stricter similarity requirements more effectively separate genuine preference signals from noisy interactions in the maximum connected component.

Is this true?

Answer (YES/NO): YES